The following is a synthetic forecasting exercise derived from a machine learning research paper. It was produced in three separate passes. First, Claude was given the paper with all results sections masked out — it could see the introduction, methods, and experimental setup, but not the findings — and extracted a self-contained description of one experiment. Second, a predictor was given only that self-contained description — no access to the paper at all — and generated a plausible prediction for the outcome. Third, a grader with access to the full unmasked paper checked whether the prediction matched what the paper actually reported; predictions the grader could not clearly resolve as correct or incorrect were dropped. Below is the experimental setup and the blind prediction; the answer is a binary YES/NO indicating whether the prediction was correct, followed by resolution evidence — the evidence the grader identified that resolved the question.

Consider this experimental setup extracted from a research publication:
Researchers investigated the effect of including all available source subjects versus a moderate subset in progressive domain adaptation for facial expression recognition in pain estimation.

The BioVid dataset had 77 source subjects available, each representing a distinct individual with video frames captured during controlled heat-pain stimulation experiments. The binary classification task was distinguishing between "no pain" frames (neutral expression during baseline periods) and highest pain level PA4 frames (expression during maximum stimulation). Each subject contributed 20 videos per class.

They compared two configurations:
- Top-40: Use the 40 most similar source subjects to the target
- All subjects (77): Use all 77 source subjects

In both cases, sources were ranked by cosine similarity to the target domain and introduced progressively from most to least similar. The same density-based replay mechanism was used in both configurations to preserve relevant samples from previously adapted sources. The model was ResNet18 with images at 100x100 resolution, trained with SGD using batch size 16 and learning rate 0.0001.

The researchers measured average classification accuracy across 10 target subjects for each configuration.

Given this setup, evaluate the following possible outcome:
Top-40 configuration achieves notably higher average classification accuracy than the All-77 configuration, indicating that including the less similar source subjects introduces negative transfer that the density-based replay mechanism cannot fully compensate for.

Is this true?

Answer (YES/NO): YES